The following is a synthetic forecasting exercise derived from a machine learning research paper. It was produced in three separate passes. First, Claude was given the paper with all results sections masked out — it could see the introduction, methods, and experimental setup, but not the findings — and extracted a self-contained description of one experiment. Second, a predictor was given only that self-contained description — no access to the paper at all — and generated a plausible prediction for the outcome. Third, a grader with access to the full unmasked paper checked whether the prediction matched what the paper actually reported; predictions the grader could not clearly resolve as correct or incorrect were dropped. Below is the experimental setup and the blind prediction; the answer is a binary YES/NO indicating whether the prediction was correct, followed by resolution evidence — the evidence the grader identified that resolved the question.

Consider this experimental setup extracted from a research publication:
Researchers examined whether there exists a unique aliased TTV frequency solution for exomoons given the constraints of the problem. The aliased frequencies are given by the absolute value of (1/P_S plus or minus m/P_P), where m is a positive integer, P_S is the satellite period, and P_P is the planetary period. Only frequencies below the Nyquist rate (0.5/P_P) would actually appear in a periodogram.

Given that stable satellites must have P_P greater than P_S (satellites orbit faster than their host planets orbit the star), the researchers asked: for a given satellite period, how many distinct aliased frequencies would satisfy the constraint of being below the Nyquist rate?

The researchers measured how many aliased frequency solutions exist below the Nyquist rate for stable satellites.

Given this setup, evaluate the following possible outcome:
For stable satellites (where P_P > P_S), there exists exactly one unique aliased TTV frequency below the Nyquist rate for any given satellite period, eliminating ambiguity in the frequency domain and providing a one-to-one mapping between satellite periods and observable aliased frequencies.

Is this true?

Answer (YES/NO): NO